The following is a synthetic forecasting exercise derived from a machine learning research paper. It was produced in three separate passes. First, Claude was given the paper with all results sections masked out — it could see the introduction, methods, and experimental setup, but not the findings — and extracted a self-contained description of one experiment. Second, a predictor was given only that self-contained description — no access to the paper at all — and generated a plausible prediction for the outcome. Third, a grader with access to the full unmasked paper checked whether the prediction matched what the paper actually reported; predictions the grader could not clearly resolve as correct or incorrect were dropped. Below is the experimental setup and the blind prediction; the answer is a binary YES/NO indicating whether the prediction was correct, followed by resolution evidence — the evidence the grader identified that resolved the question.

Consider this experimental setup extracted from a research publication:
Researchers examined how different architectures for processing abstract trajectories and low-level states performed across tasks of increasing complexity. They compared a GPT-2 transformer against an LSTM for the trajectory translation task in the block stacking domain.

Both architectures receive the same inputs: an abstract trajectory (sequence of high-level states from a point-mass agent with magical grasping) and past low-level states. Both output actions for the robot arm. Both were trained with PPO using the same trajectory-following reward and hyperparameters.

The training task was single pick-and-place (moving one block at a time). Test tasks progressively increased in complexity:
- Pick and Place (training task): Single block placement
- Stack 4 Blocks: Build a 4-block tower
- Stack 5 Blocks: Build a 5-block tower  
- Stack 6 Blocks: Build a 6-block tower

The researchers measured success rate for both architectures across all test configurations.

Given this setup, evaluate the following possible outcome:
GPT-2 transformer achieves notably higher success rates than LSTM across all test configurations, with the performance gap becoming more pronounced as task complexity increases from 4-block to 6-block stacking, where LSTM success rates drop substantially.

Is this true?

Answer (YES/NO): NO